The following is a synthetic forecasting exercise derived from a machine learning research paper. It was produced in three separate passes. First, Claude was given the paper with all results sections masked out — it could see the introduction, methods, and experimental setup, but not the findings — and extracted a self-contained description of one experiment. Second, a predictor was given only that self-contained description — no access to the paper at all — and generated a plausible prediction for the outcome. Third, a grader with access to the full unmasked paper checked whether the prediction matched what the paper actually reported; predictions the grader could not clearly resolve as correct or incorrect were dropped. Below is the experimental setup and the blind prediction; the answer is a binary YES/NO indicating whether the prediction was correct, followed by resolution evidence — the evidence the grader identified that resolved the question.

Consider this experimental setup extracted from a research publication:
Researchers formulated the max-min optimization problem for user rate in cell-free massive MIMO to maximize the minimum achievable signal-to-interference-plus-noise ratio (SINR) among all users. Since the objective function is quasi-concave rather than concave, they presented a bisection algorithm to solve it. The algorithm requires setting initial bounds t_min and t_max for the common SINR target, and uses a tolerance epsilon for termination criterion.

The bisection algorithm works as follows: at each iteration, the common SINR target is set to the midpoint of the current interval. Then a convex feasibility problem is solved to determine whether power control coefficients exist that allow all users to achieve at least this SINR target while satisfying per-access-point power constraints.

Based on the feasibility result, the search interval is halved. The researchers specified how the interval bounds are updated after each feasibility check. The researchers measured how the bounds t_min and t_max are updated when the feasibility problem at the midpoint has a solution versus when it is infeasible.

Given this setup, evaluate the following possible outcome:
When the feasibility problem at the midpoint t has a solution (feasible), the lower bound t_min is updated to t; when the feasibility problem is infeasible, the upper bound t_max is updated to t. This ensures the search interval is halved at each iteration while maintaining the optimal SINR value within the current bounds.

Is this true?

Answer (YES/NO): YES